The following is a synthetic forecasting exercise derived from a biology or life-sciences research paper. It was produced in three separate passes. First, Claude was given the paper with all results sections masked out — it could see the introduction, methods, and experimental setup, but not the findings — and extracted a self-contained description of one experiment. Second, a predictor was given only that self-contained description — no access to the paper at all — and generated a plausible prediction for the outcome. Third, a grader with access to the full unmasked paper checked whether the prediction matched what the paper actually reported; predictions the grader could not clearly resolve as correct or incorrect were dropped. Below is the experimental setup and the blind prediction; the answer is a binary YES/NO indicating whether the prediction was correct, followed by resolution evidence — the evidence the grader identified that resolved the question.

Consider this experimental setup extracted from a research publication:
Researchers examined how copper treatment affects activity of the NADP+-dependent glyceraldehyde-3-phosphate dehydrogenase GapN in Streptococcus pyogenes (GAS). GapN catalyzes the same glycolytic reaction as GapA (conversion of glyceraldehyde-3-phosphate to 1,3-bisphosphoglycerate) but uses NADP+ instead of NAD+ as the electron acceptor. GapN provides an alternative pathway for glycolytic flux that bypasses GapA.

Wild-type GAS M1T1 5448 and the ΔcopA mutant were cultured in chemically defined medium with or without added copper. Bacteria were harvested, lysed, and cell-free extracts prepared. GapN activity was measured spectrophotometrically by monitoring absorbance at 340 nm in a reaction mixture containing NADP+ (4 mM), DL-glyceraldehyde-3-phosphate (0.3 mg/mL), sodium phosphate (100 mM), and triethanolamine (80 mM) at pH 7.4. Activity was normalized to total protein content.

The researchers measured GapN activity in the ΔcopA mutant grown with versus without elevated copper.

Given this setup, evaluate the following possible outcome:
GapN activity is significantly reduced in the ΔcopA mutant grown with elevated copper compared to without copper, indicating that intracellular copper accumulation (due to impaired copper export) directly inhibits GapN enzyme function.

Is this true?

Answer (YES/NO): NO